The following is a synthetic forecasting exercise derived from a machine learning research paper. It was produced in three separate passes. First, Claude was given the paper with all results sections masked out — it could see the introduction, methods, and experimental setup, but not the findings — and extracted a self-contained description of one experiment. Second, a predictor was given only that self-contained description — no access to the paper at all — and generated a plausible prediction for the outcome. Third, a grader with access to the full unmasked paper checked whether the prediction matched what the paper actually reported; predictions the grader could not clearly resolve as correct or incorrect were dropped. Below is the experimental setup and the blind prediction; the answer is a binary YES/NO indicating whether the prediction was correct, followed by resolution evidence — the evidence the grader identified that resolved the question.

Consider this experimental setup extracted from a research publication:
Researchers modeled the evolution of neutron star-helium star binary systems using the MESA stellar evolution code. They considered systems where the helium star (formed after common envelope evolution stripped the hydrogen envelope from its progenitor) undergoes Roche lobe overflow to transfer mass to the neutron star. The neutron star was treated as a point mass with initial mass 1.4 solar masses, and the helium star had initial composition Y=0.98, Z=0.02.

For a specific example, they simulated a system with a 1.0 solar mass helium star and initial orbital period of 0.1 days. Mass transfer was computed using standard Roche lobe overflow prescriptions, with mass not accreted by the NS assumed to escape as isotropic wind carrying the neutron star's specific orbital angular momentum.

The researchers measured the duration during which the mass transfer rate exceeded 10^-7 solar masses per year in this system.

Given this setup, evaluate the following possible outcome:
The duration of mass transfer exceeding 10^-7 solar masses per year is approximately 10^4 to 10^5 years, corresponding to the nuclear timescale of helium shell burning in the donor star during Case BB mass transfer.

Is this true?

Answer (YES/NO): NO